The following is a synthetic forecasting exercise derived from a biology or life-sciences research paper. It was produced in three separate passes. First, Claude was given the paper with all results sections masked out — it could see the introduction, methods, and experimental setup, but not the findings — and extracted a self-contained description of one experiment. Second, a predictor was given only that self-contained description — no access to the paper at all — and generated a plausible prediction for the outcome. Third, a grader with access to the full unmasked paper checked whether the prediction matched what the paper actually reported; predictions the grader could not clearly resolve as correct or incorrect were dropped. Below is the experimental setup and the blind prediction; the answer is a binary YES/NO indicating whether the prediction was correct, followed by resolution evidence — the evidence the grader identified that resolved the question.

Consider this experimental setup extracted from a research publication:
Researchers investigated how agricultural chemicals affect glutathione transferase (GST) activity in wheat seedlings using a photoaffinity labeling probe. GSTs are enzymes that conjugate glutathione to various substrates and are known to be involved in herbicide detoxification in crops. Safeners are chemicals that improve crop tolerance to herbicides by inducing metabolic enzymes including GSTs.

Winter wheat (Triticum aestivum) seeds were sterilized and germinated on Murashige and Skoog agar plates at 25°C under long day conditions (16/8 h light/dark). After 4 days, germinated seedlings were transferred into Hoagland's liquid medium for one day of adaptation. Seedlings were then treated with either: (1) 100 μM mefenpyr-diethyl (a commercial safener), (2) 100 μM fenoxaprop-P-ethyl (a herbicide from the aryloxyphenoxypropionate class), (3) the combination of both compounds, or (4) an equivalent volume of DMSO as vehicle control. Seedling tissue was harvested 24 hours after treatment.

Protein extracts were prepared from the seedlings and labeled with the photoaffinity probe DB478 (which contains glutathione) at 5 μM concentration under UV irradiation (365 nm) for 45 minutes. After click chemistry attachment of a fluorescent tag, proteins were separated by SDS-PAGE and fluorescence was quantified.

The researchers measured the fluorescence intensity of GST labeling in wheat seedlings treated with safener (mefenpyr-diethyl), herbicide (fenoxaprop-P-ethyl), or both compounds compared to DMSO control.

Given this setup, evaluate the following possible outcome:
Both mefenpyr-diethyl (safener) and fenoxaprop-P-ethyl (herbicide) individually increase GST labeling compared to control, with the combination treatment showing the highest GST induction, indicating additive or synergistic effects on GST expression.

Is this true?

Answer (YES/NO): NO